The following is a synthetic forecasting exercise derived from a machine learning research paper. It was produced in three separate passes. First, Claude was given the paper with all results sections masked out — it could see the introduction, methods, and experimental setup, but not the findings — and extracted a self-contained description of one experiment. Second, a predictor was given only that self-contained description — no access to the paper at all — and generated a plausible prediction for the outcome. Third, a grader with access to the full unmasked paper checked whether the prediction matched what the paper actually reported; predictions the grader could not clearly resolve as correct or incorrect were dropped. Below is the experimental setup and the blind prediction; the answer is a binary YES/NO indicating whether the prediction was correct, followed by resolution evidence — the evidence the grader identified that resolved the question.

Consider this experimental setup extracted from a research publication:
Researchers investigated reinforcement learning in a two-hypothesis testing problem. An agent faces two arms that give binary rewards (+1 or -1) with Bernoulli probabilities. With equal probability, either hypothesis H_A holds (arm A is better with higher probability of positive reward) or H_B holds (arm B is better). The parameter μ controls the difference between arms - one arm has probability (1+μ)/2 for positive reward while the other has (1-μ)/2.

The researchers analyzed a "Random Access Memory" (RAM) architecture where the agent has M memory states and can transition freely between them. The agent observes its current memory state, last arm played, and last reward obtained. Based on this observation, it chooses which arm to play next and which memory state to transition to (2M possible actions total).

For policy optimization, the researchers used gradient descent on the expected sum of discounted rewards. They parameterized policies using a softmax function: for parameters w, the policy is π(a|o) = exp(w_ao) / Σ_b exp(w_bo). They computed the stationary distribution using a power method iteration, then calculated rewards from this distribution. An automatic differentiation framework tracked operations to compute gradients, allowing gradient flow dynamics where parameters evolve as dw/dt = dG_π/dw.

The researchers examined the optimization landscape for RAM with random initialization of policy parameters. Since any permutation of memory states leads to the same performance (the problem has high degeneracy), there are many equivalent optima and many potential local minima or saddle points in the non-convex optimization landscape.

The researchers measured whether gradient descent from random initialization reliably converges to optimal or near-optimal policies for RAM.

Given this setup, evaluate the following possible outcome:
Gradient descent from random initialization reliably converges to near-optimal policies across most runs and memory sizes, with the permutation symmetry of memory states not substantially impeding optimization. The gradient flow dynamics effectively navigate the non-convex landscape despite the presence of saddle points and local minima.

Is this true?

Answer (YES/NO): NO